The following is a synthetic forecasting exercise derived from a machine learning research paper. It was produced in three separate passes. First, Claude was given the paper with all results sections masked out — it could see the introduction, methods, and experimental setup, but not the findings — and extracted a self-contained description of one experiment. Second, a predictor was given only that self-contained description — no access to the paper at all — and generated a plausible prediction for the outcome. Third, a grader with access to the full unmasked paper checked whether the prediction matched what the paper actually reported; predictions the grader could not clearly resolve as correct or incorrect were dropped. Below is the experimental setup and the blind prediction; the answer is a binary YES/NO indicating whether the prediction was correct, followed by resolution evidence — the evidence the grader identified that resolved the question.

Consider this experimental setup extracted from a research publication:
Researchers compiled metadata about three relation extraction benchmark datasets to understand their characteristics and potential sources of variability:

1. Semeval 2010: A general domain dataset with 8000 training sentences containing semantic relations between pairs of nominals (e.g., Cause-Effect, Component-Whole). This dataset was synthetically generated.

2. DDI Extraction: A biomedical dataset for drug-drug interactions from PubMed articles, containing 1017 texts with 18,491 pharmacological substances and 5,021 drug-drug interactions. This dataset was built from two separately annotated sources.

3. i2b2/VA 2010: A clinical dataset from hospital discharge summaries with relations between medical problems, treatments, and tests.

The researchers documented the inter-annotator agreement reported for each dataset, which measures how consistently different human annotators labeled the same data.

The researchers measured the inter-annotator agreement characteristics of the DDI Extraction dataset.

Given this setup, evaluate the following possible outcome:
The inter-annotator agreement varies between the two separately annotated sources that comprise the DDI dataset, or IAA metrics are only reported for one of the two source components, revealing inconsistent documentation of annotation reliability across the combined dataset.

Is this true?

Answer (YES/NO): YES